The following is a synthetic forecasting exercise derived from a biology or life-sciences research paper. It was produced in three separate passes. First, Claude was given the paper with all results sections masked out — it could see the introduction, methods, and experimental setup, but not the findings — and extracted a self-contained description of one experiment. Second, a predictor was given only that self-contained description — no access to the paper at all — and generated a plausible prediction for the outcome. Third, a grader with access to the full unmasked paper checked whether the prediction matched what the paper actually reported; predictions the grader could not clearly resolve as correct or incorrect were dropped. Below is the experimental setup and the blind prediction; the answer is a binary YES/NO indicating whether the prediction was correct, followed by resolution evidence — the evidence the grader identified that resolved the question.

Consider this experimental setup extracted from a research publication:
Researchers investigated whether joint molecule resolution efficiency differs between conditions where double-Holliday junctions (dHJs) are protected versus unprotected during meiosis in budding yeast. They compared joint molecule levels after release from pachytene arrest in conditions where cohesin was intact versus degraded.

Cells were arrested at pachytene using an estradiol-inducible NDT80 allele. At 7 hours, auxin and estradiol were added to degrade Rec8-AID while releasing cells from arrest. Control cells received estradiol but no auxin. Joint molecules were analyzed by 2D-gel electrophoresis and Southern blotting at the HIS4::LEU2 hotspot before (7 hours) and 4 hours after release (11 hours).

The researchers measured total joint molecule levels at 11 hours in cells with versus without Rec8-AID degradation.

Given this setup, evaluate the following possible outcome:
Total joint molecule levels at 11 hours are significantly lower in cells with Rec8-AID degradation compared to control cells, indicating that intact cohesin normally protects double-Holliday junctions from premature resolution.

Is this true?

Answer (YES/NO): NO